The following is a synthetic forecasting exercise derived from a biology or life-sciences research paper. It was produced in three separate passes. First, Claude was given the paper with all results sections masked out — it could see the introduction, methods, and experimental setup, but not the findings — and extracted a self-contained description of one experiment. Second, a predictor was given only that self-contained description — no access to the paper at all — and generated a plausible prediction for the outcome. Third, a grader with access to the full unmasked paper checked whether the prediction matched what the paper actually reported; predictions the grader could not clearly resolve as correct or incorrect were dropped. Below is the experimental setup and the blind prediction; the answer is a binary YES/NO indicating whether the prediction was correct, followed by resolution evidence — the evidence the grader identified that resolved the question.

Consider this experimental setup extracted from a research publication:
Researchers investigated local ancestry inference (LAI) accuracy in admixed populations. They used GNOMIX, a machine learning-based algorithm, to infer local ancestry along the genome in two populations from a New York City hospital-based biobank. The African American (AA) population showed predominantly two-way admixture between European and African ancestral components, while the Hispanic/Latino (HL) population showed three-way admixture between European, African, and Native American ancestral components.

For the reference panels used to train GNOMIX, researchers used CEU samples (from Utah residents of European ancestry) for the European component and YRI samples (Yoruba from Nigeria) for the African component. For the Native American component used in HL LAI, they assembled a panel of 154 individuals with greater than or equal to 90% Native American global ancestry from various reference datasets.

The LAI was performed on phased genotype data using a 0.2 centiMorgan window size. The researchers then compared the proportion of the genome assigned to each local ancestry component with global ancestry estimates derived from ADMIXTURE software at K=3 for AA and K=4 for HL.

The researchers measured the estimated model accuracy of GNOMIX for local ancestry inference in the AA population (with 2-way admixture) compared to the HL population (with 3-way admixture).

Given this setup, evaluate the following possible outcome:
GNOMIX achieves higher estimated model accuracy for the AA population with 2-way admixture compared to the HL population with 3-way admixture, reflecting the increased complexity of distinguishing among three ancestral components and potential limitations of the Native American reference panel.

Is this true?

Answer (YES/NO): YES